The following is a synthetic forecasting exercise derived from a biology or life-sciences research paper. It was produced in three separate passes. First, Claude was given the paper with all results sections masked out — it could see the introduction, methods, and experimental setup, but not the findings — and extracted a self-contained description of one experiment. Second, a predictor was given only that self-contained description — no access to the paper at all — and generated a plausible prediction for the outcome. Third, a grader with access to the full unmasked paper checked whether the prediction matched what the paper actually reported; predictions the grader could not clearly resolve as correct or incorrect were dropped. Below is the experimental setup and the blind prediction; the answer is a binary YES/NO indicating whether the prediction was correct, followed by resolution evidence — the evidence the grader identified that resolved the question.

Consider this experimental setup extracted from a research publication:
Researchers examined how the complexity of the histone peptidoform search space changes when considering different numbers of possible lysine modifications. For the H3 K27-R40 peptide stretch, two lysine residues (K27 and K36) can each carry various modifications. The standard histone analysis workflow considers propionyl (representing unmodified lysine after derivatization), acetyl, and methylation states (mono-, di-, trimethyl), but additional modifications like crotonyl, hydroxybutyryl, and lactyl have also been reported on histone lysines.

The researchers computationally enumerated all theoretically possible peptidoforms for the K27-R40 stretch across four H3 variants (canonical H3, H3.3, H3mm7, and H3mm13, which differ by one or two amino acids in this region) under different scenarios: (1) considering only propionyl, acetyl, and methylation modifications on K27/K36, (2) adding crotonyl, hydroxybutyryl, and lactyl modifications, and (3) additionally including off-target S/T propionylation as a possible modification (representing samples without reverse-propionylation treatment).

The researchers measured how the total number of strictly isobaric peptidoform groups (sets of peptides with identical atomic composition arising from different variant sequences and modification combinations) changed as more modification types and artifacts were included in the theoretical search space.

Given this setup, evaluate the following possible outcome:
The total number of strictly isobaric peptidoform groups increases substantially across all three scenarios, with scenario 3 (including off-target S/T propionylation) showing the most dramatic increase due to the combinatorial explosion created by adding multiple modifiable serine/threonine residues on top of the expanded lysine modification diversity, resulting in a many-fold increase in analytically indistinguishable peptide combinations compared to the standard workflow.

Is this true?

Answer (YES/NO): YES